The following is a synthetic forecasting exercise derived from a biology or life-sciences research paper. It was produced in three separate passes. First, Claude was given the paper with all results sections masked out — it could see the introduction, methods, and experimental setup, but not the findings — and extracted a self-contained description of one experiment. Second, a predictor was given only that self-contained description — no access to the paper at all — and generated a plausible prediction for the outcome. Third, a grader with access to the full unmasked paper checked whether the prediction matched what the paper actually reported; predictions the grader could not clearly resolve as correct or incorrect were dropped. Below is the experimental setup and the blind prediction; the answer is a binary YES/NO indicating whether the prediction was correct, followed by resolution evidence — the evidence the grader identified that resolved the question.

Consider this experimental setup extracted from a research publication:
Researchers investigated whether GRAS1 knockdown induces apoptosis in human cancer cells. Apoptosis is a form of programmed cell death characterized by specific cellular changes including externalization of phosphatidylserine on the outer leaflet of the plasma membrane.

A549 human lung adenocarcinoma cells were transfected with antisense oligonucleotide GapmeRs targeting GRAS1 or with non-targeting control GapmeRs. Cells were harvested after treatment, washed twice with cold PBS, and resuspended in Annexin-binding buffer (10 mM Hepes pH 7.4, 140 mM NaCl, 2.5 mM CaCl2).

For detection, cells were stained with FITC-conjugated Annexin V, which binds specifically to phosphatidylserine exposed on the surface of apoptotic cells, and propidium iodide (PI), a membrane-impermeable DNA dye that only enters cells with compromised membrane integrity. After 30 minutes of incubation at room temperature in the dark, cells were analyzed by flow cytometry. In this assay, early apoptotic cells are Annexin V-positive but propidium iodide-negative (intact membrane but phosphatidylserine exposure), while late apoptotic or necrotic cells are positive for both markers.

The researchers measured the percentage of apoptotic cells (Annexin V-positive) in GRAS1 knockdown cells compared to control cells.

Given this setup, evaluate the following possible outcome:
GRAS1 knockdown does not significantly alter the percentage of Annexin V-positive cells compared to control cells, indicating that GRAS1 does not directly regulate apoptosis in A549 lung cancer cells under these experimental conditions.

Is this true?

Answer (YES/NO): NO